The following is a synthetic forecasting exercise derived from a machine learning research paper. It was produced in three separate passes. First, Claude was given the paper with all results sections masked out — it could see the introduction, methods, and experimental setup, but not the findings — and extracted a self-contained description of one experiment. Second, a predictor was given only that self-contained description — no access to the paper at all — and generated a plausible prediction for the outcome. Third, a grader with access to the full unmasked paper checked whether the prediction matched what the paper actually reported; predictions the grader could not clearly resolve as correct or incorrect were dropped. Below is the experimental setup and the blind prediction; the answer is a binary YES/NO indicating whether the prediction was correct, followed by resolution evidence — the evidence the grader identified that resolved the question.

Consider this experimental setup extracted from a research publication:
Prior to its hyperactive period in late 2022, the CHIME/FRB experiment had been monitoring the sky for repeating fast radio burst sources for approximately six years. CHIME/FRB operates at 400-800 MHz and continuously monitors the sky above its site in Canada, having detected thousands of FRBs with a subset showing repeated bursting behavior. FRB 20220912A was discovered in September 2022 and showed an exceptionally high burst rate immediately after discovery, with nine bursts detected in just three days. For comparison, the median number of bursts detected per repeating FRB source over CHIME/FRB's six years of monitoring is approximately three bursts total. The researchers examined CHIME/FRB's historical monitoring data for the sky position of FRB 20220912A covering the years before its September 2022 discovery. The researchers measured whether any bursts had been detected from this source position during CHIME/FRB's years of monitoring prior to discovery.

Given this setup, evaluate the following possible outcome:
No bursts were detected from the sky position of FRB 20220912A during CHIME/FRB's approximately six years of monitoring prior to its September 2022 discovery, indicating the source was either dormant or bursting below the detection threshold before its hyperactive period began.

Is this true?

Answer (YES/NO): YES